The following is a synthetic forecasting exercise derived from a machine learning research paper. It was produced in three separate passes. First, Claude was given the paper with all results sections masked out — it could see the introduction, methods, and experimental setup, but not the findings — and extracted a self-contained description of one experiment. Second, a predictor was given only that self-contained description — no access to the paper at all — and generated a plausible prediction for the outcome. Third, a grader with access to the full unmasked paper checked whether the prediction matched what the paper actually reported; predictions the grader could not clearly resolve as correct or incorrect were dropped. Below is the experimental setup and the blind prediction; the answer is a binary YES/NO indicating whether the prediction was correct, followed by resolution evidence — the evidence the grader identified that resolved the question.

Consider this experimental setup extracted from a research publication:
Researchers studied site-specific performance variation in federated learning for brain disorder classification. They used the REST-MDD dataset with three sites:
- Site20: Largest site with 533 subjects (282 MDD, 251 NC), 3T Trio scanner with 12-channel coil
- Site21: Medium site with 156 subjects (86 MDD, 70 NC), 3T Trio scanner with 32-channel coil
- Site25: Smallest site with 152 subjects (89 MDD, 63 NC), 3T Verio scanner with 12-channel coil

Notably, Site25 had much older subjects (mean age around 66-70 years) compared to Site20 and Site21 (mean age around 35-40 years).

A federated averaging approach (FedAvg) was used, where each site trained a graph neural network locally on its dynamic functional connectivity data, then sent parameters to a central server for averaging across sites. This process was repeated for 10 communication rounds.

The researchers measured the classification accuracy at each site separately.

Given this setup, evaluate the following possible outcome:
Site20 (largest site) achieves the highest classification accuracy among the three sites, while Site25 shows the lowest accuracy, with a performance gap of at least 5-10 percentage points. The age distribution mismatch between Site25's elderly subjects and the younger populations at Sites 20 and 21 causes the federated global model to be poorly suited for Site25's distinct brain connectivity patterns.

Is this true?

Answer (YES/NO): NO